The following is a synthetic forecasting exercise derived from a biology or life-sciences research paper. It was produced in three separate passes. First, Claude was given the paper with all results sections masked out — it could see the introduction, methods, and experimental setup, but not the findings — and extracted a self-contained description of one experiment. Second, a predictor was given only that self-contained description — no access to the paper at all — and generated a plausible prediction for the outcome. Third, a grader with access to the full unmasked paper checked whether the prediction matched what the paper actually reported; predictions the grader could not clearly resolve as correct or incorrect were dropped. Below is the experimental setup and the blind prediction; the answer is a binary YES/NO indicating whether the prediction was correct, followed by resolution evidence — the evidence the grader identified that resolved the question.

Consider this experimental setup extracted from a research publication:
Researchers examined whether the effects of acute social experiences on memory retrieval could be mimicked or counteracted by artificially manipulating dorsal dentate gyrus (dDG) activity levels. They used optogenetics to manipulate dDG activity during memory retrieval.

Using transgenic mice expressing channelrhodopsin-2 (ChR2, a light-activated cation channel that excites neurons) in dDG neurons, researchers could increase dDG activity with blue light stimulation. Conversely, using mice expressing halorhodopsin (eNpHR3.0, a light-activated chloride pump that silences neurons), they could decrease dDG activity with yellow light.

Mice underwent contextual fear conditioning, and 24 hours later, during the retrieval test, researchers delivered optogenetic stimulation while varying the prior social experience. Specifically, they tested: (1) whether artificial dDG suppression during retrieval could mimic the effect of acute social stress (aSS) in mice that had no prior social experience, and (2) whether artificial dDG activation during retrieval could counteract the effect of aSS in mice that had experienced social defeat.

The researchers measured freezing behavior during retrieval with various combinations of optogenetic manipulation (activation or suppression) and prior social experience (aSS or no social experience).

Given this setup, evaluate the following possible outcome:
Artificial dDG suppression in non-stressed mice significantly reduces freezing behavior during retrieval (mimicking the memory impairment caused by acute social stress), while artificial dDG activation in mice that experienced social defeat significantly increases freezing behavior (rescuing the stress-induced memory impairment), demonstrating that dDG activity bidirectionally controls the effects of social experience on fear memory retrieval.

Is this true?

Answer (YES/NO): NO